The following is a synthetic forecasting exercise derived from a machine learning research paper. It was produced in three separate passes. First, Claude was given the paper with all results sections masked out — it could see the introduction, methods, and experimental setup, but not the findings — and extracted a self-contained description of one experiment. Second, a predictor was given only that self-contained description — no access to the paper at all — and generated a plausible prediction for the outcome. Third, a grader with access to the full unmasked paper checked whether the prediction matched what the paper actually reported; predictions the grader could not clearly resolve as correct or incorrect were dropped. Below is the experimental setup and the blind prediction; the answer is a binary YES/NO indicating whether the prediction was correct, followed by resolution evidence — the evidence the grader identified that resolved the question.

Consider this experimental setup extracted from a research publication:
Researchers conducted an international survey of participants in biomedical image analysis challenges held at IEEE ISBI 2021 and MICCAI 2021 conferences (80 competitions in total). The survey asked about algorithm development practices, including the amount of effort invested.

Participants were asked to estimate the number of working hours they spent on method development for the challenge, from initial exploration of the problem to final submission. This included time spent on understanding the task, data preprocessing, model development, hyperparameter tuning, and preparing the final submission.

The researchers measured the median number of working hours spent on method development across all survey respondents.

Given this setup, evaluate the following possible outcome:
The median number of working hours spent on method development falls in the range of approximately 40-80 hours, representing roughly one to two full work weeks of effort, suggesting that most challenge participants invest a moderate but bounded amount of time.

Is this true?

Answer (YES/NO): YES